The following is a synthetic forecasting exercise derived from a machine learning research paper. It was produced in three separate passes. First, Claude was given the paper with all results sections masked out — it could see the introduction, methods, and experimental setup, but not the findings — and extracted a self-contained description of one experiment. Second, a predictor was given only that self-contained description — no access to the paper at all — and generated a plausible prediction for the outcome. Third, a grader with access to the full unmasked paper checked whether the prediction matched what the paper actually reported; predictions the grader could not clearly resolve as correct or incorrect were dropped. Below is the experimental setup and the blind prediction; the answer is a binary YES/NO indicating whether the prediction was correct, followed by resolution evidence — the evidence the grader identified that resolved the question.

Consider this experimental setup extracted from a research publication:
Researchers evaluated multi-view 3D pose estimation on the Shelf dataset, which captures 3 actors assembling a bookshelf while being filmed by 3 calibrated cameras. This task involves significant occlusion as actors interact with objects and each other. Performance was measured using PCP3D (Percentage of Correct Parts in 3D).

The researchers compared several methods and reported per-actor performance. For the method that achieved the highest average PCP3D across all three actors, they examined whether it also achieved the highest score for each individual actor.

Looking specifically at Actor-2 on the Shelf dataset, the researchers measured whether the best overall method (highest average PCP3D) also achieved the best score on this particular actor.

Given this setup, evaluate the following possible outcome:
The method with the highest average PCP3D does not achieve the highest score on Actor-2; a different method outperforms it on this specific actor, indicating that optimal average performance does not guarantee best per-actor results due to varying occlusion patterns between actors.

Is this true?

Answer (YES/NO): YES